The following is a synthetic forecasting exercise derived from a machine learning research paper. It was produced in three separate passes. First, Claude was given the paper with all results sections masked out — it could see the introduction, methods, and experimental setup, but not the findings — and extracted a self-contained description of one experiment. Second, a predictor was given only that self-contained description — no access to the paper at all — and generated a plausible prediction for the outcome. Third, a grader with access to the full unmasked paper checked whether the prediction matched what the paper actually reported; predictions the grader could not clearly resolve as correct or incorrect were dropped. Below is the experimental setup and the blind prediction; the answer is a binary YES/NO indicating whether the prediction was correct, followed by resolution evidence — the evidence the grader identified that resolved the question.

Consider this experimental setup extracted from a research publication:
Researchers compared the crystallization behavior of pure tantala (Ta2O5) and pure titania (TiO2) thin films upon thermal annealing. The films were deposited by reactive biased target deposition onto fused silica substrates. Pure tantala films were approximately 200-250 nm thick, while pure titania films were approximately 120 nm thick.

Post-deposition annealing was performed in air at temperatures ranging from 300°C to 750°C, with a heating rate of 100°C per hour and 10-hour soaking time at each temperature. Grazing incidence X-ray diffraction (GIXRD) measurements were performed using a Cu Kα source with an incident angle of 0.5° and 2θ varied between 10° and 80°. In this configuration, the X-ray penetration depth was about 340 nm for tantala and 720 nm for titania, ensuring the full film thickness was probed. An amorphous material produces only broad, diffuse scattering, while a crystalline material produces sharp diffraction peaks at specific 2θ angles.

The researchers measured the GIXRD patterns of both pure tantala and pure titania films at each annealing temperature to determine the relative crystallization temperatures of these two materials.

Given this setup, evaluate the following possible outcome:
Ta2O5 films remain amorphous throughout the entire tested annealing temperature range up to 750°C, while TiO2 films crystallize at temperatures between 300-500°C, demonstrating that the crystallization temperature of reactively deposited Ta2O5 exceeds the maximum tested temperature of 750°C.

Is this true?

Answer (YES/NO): NO